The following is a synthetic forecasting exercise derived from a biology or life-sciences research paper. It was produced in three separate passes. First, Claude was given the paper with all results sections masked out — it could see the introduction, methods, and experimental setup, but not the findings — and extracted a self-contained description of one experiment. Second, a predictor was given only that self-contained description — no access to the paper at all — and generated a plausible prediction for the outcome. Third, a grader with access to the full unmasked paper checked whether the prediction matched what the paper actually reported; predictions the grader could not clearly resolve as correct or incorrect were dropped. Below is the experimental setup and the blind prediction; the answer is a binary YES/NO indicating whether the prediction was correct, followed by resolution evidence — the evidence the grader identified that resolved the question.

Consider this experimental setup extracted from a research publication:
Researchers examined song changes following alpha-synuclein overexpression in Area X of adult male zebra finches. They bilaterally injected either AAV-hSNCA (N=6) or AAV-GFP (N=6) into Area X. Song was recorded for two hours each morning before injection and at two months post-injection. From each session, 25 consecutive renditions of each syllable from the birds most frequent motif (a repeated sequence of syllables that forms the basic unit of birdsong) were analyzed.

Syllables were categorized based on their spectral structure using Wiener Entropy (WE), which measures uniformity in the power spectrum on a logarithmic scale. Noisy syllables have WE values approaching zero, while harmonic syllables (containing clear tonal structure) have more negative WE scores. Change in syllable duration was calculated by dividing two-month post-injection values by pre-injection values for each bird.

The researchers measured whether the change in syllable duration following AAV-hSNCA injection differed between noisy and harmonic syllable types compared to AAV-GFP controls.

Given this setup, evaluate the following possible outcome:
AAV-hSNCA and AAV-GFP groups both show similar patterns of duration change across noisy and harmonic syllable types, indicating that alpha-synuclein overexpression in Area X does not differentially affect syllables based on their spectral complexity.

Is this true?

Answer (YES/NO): YES